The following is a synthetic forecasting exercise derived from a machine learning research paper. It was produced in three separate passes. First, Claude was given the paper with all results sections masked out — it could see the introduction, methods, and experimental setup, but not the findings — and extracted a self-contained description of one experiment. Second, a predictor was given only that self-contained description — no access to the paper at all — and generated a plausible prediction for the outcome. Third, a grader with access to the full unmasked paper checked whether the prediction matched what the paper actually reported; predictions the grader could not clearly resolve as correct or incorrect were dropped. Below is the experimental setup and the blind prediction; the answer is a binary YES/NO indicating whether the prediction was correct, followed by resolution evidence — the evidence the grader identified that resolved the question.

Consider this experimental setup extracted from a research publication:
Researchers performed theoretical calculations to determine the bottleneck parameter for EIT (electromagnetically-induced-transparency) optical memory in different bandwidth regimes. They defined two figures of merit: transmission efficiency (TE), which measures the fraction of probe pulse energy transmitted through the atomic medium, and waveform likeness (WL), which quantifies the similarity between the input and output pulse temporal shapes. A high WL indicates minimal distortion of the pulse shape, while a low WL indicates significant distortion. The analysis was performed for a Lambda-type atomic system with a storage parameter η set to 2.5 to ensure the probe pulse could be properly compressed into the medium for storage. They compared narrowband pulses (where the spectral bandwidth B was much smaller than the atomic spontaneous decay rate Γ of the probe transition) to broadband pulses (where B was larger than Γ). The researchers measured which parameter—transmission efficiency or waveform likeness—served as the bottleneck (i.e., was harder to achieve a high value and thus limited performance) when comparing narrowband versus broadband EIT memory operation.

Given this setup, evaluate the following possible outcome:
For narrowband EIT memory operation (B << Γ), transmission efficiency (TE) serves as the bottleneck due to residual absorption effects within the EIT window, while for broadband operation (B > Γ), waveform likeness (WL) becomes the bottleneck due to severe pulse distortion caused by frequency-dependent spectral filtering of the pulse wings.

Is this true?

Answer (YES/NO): YES